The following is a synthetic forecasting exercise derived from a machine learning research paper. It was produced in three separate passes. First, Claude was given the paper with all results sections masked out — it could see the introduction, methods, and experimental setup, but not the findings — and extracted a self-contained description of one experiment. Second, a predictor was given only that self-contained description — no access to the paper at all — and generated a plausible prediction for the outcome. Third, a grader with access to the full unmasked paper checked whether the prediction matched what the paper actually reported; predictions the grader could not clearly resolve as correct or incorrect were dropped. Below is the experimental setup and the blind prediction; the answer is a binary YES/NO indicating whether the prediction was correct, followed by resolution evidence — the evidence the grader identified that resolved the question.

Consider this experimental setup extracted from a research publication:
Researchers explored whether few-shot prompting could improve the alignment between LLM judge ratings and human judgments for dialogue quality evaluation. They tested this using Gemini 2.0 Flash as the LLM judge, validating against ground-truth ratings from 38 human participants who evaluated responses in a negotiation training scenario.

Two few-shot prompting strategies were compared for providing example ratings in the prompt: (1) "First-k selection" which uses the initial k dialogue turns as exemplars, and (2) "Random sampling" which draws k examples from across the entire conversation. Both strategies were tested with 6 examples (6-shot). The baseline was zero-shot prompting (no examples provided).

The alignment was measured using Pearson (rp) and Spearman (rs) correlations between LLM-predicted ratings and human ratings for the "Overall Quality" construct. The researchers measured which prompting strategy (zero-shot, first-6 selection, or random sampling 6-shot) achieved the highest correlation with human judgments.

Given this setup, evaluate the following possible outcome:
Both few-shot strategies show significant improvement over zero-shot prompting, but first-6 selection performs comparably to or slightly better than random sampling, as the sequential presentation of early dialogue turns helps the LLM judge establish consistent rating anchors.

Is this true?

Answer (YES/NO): NO